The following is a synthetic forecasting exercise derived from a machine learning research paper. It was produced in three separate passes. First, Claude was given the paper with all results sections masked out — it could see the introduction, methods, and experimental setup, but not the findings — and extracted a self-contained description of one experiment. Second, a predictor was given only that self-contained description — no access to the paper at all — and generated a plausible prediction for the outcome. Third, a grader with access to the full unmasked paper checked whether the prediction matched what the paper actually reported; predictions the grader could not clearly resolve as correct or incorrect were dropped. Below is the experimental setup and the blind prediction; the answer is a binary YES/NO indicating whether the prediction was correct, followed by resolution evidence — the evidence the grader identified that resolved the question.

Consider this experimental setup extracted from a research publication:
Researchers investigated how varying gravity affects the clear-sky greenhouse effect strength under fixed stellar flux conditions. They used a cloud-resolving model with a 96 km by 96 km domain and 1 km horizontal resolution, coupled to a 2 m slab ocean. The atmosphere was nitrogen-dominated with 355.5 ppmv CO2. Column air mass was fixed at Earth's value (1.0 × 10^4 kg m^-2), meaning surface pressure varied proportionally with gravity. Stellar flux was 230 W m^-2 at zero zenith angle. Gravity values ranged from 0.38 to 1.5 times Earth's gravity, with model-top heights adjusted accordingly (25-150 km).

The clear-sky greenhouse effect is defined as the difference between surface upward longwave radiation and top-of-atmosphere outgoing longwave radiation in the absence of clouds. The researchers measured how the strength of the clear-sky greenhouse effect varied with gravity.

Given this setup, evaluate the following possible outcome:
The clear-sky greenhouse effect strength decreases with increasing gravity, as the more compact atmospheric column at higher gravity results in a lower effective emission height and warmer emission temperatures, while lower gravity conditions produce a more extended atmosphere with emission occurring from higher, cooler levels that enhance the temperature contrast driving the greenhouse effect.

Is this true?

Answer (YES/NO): YES